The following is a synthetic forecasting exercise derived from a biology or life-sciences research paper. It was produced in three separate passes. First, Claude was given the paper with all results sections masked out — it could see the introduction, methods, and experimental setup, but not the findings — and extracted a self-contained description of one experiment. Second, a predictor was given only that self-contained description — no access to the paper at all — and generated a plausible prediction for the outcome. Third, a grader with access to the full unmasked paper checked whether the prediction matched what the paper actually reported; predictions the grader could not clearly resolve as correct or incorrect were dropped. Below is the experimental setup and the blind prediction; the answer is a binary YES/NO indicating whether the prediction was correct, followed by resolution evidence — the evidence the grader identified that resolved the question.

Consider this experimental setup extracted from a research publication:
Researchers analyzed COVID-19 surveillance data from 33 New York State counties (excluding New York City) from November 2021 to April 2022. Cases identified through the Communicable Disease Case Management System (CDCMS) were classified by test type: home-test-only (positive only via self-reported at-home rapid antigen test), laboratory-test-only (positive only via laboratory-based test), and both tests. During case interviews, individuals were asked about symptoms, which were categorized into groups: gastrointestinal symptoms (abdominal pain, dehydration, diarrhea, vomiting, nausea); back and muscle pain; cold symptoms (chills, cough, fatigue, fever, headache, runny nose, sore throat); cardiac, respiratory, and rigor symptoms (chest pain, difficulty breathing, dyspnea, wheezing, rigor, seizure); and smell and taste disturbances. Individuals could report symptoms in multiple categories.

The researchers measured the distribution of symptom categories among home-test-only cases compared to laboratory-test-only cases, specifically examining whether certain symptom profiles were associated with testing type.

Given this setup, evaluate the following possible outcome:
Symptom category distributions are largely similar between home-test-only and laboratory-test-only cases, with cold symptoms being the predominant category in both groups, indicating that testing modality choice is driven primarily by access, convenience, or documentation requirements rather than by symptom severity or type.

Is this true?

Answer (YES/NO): NO